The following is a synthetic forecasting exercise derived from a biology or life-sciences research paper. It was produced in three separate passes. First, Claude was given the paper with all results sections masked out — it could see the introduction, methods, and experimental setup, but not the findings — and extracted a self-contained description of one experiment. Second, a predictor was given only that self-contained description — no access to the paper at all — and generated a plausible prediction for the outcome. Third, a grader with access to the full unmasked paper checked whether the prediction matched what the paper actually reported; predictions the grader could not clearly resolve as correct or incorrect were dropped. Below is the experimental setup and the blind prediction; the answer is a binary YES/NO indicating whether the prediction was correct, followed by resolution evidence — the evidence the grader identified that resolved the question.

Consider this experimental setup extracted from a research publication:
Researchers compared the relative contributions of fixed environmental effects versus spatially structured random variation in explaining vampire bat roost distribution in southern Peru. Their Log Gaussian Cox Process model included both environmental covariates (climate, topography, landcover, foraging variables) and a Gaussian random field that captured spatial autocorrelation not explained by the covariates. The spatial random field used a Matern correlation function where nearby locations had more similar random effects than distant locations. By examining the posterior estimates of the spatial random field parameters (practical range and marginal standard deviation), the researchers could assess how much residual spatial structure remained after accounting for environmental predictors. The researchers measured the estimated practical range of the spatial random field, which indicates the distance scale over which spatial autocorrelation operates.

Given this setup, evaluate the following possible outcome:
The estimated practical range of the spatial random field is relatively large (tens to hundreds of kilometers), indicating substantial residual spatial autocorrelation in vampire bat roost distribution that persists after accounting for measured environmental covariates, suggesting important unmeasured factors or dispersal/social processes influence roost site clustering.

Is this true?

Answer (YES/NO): NO